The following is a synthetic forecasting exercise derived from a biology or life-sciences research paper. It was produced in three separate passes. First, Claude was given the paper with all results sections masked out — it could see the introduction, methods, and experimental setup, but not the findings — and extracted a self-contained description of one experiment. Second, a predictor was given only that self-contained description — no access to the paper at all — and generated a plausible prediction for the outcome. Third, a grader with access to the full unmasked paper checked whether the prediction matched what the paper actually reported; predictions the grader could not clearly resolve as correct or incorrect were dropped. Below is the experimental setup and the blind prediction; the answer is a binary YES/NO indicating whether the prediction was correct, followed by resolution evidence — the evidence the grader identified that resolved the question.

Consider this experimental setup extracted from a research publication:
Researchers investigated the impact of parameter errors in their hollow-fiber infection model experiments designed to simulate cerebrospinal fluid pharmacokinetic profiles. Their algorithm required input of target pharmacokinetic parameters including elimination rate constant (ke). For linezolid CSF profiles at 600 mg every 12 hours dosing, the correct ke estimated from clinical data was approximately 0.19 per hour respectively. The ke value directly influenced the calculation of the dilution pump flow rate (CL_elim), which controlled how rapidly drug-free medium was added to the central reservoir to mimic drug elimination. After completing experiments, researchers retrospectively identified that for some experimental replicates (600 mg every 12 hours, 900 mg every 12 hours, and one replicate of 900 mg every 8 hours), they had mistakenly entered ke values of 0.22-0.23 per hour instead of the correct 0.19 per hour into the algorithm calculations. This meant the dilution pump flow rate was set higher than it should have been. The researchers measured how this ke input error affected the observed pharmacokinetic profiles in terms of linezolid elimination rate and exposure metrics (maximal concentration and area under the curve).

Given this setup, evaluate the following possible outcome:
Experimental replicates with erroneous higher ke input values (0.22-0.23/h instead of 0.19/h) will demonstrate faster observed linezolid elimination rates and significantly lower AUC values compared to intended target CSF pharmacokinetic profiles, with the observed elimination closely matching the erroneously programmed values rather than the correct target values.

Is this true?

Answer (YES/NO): YES